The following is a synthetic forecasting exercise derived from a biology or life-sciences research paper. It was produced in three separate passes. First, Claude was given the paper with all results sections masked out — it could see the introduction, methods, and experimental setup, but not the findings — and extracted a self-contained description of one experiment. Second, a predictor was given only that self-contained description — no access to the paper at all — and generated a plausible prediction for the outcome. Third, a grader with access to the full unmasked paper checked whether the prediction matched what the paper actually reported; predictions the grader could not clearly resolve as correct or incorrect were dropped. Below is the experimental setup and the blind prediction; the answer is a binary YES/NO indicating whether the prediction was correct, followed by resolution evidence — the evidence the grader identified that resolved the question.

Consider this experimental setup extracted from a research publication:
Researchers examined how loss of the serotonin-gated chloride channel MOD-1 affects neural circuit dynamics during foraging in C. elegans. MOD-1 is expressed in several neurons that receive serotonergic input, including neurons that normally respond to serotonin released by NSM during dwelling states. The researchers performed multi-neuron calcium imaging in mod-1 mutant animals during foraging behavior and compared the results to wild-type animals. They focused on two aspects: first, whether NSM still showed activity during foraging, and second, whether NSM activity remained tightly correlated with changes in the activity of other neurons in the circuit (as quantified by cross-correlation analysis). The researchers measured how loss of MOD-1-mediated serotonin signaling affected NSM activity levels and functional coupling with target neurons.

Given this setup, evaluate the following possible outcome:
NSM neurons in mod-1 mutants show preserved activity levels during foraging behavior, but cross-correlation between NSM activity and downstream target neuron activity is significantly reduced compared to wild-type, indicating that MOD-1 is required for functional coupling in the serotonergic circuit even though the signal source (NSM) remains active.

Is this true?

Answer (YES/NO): NO